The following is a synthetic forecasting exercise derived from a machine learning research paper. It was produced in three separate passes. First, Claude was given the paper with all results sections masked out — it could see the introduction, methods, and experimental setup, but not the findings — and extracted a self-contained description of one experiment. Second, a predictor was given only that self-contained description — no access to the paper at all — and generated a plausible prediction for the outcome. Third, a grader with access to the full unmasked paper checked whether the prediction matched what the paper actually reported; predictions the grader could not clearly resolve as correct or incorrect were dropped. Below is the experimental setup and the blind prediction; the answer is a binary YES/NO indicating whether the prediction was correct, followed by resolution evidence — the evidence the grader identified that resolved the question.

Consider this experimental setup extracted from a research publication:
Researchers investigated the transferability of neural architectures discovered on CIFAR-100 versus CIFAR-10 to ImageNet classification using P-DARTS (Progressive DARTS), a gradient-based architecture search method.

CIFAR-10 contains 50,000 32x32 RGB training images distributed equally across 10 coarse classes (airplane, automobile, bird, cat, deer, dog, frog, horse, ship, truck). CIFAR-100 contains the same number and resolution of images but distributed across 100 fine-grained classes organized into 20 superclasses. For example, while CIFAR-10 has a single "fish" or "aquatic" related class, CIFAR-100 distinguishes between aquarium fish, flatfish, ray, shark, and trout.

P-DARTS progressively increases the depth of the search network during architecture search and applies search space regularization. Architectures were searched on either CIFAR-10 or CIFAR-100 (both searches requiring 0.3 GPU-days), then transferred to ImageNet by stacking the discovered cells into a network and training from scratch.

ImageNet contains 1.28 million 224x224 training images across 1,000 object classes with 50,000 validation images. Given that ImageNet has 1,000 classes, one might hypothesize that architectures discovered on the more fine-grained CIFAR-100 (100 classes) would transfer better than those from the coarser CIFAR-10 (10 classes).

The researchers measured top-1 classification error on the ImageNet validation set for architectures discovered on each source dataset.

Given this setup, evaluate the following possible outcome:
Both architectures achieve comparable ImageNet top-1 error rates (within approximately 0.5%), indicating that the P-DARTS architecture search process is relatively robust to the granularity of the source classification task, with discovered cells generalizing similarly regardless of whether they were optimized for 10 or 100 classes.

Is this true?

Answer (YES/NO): YES